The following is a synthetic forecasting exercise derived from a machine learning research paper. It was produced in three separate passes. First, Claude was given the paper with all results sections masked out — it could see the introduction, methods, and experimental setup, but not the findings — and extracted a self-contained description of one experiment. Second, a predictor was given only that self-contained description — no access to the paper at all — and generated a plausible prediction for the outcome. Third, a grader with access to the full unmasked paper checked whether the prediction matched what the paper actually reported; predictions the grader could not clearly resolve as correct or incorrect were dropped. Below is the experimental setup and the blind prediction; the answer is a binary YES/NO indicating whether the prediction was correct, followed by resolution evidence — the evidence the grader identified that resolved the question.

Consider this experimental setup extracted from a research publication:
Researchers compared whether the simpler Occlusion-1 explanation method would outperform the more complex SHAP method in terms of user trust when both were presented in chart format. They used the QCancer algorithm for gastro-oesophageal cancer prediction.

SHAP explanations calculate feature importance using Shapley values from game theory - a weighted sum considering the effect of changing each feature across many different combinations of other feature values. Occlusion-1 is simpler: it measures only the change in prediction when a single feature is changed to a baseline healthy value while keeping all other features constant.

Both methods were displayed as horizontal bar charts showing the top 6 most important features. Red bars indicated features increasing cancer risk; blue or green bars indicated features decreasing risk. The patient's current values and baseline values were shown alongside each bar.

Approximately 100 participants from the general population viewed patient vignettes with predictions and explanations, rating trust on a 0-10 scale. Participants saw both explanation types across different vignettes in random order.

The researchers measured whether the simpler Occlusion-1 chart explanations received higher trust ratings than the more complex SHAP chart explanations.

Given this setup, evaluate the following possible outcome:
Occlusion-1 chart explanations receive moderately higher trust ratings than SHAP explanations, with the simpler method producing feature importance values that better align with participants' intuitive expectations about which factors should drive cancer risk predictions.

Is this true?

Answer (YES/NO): NO